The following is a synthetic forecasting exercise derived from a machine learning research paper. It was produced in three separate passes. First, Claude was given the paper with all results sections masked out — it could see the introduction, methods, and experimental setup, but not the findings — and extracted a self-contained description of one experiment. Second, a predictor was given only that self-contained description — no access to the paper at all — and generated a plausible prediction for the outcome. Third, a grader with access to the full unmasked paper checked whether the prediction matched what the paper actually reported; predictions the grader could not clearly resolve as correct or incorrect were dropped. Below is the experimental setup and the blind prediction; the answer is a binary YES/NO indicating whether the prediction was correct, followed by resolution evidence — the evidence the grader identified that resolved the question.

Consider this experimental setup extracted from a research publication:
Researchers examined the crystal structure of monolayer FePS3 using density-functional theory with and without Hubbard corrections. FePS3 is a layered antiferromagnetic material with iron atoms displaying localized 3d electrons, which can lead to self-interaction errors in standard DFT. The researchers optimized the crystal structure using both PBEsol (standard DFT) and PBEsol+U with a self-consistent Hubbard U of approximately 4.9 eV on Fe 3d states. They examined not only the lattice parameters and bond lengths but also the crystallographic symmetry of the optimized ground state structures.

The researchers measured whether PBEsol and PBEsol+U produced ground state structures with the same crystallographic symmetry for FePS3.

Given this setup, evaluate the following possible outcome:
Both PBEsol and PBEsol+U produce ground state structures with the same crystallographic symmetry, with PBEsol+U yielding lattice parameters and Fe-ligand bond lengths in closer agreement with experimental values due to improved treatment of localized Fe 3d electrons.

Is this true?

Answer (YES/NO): NO